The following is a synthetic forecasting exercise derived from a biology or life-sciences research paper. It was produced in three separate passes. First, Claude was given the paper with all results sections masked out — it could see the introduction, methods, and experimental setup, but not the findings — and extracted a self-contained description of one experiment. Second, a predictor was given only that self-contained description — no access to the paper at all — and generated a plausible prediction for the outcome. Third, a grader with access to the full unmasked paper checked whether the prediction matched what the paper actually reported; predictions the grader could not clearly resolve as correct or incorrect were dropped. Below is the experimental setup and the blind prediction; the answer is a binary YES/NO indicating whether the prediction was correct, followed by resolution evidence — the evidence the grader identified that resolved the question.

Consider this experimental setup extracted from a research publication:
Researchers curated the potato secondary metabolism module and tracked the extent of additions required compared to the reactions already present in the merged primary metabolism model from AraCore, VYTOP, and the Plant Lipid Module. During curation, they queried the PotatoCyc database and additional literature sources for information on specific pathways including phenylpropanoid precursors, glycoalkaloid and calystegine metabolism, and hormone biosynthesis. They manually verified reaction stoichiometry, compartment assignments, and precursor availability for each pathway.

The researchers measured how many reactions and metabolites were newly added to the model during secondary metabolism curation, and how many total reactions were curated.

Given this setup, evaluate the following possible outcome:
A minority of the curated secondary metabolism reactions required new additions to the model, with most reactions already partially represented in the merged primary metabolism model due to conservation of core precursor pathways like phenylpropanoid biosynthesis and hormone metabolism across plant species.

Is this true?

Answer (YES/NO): NO